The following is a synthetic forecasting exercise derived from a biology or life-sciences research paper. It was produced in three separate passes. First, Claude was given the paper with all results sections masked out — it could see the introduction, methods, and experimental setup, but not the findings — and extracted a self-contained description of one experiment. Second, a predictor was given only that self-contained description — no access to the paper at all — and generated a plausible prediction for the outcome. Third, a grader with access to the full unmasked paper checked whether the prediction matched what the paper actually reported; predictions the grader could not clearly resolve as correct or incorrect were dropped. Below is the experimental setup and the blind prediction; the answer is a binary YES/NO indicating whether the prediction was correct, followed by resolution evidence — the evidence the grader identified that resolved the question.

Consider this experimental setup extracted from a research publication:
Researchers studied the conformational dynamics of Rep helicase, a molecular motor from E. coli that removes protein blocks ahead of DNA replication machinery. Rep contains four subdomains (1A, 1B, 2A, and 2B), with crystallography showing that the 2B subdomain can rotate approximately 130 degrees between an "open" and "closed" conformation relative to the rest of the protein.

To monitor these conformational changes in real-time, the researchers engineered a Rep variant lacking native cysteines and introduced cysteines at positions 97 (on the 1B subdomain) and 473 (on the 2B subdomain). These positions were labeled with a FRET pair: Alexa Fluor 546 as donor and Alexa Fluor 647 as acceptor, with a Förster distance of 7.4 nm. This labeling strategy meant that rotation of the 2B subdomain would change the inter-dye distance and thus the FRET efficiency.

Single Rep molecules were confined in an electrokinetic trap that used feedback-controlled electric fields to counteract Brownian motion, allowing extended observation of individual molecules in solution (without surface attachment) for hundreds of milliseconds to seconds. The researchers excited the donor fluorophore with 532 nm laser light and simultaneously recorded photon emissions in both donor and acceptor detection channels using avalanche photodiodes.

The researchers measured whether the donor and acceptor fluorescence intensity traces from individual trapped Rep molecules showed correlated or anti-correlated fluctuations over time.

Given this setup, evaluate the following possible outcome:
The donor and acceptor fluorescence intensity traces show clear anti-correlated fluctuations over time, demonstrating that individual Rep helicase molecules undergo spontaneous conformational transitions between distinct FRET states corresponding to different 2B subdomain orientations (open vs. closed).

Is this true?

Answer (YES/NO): YES